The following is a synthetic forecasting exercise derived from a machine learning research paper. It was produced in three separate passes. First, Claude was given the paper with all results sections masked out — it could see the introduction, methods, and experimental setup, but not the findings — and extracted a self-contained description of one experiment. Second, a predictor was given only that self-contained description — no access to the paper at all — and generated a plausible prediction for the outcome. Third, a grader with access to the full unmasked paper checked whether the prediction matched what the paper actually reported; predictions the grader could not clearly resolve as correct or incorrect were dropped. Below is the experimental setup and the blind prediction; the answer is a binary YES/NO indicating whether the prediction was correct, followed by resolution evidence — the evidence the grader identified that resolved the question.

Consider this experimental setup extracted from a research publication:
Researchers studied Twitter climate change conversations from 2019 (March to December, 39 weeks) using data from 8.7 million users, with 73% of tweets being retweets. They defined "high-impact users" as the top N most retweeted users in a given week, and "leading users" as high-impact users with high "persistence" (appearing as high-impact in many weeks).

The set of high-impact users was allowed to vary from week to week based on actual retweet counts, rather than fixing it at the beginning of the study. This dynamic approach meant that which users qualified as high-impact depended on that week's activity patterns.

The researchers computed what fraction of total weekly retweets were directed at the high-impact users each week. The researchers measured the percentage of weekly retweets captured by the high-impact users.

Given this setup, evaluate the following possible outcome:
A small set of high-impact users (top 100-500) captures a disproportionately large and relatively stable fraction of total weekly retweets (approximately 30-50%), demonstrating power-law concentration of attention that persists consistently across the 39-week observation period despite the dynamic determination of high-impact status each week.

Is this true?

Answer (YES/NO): NO